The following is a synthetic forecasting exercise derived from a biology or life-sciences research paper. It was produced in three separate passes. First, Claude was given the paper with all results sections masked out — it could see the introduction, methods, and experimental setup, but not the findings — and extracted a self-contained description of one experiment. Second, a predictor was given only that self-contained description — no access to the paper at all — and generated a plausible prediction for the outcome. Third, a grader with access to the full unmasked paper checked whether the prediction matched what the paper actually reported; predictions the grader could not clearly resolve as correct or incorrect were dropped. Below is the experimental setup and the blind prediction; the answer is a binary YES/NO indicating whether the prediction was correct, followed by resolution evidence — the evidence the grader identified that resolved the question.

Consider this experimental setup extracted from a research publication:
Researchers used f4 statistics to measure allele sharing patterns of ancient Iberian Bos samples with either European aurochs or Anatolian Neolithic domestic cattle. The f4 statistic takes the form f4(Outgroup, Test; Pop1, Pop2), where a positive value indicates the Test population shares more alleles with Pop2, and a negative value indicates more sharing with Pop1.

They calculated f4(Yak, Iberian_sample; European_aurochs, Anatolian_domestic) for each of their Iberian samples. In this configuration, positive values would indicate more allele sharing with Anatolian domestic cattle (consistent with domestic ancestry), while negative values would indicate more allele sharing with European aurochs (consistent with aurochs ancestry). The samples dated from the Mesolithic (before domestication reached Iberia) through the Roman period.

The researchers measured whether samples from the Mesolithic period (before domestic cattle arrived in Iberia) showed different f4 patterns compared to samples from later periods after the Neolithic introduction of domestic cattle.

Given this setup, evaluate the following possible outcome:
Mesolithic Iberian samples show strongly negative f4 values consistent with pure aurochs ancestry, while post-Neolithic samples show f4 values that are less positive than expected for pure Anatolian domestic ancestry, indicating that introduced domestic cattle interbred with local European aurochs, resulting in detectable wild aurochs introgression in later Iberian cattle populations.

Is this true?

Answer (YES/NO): NO